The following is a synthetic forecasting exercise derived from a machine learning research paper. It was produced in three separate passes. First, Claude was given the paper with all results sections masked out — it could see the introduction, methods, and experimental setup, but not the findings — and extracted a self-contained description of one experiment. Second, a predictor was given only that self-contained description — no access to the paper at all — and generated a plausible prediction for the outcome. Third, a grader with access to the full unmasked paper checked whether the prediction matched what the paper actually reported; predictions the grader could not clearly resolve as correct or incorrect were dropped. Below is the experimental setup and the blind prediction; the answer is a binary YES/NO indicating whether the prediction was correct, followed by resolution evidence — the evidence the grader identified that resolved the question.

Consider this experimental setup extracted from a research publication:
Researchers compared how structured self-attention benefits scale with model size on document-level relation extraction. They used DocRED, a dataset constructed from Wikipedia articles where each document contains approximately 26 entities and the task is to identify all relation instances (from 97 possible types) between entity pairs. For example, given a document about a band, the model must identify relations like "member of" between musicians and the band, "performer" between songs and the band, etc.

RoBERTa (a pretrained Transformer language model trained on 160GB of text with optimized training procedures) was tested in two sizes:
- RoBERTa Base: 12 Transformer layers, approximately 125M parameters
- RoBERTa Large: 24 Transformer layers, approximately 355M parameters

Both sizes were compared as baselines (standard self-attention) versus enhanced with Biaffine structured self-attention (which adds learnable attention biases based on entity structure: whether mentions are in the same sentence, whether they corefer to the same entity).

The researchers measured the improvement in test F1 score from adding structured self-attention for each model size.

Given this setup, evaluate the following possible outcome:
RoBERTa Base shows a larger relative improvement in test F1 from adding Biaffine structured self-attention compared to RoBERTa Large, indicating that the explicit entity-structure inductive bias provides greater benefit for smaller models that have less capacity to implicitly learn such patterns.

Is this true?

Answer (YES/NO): NO